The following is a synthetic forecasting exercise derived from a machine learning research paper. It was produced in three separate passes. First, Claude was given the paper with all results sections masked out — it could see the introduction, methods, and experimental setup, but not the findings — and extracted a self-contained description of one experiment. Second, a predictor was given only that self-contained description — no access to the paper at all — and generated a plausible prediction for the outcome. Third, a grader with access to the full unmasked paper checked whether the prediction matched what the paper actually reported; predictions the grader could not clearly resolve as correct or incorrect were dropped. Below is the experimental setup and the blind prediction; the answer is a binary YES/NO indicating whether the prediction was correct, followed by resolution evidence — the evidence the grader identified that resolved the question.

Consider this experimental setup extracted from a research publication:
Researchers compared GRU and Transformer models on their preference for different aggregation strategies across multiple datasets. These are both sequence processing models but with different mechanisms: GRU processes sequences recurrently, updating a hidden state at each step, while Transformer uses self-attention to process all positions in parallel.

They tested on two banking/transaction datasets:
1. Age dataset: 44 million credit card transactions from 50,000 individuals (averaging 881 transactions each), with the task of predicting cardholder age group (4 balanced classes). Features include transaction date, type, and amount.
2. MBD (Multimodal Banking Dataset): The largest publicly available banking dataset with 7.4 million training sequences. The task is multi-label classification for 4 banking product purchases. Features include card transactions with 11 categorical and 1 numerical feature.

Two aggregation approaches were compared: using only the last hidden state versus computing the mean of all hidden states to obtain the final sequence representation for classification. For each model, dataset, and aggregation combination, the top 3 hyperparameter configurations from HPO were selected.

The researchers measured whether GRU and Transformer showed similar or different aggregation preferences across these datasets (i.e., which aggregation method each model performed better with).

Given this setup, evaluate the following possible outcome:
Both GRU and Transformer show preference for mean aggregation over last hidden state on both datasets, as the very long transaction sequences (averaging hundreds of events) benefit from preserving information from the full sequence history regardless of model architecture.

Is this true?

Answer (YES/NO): NO